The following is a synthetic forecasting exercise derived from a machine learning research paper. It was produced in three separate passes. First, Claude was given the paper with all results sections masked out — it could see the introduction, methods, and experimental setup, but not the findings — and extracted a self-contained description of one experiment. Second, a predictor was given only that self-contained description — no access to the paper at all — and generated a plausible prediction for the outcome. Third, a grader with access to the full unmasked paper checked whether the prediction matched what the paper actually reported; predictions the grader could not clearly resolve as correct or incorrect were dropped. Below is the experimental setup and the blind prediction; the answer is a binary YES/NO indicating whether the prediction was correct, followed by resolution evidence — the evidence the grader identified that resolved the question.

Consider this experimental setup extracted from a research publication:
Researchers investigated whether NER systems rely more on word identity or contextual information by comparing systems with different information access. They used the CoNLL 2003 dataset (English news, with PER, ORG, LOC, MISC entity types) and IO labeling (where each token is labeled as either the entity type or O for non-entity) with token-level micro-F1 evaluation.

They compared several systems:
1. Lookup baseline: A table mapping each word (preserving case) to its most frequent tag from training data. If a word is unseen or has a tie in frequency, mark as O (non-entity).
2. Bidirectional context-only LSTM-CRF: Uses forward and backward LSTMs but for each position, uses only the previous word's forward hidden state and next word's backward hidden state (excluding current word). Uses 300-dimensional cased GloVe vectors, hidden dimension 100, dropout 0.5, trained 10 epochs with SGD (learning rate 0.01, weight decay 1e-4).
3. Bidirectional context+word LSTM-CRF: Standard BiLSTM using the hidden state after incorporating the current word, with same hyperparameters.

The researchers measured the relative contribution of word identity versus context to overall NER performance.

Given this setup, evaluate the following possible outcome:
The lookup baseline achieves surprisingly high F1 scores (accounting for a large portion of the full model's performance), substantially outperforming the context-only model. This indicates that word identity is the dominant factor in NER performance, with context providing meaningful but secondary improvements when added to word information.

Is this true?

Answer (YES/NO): YES